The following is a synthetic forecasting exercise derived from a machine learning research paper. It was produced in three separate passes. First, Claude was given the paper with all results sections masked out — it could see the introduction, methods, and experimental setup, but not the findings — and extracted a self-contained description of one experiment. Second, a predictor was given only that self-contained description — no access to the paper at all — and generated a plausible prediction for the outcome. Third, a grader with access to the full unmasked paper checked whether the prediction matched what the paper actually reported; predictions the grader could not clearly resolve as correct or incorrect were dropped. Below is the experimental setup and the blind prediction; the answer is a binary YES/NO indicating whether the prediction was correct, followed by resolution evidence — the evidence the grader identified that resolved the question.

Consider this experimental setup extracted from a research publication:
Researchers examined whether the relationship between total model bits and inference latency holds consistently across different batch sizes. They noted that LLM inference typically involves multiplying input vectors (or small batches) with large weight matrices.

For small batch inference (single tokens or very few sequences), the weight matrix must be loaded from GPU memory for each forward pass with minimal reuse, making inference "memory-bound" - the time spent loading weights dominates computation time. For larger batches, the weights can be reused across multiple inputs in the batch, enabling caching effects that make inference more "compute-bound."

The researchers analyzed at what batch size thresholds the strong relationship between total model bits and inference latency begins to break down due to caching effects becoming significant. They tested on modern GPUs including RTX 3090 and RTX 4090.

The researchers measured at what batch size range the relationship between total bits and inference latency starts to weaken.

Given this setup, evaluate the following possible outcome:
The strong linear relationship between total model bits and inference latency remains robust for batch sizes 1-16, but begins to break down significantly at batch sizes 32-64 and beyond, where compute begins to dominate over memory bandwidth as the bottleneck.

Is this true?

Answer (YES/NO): NO